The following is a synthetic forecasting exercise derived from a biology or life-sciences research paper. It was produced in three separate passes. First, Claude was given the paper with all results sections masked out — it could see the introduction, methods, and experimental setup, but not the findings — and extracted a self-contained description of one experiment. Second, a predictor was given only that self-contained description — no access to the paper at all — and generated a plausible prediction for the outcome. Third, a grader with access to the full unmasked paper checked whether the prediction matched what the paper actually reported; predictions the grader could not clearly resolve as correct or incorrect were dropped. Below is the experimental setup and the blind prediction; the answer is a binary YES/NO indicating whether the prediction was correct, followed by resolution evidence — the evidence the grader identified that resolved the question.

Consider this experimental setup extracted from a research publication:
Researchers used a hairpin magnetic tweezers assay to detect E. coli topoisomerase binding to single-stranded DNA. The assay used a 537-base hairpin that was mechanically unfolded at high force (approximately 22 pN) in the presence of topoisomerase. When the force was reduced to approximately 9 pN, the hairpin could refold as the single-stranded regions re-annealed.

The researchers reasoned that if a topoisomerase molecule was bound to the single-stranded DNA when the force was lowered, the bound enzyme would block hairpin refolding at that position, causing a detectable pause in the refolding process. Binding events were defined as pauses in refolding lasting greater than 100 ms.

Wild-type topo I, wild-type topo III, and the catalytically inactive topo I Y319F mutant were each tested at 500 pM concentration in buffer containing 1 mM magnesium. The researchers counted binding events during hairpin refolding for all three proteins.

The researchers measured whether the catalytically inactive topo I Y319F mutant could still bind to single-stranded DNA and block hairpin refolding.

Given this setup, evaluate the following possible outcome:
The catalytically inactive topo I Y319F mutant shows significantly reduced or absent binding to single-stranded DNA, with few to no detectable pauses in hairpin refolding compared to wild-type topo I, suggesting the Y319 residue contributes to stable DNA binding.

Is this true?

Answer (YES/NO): NO